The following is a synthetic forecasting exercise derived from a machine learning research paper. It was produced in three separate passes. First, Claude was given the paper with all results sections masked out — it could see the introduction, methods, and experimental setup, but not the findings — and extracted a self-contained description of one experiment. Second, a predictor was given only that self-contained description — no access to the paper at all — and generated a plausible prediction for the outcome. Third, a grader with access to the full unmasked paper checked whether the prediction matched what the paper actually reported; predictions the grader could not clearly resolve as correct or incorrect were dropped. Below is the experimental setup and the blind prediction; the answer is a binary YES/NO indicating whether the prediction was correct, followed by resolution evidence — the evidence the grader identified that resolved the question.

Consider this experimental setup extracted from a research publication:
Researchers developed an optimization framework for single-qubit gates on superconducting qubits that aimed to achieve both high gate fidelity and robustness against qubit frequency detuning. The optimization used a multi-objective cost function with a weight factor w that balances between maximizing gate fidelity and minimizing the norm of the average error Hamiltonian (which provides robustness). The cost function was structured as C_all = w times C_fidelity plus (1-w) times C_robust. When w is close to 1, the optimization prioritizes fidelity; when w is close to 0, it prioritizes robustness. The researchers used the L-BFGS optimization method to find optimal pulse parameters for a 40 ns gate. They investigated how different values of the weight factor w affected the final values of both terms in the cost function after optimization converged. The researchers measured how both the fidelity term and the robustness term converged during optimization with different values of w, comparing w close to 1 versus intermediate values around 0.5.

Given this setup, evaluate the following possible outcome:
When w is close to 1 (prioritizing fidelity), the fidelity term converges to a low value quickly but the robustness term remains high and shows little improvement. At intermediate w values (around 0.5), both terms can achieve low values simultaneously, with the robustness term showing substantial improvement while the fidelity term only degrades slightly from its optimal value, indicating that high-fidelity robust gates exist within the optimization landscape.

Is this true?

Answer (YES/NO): NO